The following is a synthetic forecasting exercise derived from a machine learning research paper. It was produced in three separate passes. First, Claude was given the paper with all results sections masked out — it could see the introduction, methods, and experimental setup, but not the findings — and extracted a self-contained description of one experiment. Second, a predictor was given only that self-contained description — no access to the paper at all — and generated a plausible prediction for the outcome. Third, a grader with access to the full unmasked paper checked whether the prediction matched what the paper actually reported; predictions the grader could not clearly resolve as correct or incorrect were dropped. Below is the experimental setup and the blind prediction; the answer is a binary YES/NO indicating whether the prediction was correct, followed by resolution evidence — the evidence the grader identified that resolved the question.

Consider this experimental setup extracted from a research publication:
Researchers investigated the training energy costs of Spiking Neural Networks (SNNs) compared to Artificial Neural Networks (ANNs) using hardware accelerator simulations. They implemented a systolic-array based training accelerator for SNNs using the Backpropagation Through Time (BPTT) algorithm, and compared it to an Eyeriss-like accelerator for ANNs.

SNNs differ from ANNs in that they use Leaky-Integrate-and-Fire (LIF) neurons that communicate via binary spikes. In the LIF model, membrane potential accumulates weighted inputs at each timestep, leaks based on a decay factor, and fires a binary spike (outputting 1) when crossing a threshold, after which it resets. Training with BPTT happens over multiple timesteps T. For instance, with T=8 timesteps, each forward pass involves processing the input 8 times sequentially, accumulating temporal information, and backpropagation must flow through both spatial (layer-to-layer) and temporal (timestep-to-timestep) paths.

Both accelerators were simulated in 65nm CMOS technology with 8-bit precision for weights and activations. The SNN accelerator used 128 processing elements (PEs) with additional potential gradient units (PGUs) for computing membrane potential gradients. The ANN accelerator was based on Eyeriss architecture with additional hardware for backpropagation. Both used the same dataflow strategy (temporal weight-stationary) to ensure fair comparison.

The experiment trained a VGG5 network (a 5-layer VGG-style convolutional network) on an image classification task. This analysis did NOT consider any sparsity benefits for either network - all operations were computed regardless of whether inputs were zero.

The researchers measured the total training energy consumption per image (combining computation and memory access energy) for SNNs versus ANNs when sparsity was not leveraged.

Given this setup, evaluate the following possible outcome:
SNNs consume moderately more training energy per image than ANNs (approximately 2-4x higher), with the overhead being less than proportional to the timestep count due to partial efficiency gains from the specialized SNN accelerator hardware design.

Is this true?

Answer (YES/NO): NO